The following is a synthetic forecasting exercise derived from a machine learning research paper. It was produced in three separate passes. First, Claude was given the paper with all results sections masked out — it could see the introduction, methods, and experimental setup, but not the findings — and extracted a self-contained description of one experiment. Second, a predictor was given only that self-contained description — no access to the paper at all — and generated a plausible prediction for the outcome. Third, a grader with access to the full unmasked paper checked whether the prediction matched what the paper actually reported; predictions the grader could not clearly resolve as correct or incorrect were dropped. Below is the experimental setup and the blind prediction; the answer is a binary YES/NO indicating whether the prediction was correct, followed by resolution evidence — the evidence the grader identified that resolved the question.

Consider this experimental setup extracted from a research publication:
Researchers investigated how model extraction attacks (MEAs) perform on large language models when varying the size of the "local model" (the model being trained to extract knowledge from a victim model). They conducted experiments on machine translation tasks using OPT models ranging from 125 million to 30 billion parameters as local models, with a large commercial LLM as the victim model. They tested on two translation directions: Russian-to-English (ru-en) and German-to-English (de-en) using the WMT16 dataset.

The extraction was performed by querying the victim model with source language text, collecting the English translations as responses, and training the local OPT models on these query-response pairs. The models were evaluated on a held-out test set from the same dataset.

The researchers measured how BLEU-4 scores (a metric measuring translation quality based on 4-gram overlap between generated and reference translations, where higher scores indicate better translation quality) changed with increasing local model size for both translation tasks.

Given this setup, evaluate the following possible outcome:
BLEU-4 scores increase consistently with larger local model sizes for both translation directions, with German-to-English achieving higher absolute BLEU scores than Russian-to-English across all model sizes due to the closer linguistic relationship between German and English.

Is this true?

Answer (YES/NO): NO